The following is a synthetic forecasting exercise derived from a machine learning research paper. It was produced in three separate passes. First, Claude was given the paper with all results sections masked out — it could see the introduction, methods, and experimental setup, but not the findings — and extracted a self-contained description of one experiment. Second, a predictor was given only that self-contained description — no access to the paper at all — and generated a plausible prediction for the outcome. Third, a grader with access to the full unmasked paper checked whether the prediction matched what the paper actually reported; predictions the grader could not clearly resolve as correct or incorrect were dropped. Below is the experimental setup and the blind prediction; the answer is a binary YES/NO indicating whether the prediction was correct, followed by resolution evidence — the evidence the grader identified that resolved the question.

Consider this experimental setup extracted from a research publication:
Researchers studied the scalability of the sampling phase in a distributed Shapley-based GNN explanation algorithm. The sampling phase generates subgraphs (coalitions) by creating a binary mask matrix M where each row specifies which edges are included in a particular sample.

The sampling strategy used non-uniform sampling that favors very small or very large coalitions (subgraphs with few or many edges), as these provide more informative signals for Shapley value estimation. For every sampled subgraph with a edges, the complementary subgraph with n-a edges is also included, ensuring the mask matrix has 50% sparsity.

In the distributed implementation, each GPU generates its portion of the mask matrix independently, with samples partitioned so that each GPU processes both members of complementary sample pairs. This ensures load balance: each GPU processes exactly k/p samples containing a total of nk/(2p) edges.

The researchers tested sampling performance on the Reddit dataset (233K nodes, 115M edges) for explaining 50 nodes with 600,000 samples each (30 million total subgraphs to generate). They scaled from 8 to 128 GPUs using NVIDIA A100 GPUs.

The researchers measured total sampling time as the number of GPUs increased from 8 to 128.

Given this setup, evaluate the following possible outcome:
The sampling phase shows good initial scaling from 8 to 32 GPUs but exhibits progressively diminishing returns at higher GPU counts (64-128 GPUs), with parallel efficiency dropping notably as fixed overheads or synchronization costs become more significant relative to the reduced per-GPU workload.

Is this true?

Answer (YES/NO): NO